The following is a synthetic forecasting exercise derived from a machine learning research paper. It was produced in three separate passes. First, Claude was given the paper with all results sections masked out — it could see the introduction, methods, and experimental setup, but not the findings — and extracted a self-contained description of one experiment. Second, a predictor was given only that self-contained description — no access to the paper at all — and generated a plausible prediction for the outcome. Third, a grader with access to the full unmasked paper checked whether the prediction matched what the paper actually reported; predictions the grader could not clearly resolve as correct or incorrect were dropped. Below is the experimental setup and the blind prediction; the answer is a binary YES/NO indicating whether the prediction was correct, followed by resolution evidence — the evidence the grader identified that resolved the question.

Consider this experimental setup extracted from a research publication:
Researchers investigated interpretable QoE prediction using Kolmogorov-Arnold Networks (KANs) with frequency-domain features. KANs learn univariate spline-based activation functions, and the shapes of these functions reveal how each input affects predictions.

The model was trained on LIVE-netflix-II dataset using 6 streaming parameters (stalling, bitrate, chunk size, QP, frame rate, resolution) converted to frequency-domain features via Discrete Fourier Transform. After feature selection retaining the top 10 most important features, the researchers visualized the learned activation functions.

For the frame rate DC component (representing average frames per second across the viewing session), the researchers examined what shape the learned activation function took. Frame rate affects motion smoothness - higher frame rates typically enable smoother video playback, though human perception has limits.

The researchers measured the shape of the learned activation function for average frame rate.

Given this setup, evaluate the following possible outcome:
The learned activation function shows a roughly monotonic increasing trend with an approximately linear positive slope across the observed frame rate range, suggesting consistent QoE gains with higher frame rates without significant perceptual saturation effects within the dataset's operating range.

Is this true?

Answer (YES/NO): NO